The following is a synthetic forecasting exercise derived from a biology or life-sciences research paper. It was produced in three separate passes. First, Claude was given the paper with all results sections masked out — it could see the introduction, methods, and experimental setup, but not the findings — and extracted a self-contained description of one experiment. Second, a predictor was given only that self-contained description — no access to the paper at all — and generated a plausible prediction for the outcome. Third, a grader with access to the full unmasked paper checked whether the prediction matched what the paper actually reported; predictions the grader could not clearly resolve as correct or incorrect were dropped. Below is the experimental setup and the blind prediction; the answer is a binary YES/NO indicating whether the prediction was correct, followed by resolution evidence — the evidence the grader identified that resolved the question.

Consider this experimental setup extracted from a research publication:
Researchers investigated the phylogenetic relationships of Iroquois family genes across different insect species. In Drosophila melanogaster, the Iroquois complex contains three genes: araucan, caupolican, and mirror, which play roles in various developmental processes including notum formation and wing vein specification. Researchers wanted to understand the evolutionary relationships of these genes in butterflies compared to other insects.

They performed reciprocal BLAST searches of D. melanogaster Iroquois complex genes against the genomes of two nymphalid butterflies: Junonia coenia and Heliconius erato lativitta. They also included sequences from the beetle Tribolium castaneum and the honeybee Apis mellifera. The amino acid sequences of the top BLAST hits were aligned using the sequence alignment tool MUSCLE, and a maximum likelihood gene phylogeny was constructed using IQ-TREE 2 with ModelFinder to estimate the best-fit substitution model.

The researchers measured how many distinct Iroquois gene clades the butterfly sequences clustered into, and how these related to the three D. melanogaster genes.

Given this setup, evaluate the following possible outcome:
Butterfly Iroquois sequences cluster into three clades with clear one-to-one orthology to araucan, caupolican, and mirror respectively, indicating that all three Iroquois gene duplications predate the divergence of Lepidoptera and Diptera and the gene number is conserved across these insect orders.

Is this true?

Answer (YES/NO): NO